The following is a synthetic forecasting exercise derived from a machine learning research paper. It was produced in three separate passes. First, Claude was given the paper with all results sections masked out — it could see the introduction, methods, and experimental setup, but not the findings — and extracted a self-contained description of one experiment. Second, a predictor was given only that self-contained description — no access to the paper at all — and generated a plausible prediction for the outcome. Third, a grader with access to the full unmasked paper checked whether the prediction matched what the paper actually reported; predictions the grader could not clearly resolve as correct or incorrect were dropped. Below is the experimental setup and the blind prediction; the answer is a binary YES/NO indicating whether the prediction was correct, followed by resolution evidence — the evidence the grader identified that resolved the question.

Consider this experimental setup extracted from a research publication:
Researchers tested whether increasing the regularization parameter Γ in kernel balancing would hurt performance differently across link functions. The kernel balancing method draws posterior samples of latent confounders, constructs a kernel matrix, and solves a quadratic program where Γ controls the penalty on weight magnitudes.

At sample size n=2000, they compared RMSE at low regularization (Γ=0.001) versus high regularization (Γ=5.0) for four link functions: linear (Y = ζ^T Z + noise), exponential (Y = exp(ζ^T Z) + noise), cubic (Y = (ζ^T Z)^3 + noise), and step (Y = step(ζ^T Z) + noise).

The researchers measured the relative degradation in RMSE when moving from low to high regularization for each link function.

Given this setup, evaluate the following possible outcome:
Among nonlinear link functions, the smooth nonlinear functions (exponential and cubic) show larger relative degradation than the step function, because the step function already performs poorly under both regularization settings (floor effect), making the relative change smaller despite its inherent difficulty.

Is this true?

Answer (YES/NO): NO